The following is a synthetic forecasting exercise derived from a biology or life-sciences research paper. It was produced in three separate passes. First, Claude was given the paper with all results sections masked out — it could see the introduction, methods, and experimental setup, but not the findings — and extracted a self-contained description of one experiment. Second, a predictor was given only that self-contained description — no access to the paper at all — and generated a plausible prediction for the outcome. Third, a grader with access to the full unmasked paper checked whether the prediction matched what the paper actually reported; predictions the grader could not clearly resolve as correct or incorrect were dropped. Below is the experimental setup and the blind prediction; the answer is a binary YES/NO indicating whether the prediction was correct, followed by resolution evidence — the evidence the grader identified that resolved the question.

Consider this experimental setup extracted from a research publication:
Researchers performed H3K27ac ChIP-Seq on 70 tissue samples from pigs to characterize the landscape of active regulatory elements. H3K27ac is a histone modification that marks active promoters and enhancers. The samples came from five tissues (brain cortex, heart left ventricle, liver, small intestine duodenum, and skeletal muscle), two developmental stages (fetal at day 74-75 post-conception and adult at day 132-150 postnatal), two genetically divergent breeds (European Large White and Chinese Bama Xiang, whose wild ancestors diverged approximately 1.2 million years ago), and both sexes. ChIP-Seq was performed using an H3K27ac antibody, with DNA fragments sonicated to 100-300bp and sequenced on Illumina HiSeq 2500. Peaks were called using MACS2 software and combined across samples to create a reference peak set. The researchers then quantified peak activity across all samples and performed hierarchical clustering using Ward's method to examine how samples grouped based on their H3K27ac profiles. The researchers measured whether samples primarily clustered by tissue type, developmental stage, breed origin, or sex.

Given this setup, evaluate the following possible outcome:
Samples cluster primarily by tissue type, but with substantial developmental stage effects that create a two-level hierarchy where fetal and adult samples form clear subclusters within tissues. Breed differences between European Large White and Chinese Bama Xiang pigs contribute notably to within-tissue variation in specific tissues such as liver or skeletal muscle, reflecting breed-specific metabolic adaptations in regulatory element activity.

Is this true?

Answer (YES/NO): NO